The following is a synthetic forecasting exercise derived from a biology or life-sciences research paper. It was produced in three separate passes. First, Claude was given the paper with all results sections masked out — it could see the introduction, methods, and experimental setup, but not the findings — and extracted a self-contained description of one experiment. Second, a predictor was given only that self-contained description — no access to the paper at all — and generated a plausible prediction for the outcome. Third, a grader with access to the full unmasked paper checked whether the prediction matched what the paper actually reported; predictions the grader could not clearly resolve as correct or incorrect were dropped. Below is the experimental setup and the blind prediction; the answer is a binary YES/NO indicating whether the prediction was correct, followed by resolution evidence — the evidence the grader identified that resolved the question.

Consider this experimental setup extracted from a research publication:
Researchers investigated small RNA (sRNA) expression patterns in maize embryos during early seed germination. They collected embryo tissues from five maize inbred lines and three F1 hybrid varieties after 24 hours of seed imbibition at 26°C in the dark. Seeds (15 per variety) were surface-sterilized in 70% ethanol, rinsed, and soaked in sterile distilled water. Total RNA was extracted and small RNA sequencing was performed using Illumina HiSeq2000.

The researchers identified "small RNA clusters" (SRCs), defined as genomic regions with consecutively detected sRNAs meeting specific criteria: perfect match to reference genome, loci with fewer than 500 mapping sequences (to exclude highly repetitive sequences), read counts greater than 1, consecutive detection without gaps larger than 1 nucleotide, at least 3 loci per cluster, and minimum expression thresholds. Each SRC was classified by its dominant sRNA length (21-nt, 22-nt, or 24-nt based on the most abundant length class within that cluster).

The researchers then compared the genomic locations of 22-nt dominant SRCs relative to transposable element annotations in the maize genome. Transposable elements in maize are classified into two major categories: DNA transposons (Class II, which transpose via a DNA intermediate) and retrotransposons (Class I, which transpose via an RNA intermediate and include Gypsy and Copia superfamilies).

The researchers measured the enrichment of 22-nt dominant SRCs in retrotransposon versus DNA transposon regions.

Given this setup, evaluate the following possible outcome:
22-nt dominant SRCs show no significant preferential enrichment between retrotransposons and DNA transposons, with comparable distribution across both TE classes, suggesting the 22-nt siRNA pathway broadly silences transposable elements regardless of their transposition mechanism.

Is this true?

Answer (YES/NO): NO